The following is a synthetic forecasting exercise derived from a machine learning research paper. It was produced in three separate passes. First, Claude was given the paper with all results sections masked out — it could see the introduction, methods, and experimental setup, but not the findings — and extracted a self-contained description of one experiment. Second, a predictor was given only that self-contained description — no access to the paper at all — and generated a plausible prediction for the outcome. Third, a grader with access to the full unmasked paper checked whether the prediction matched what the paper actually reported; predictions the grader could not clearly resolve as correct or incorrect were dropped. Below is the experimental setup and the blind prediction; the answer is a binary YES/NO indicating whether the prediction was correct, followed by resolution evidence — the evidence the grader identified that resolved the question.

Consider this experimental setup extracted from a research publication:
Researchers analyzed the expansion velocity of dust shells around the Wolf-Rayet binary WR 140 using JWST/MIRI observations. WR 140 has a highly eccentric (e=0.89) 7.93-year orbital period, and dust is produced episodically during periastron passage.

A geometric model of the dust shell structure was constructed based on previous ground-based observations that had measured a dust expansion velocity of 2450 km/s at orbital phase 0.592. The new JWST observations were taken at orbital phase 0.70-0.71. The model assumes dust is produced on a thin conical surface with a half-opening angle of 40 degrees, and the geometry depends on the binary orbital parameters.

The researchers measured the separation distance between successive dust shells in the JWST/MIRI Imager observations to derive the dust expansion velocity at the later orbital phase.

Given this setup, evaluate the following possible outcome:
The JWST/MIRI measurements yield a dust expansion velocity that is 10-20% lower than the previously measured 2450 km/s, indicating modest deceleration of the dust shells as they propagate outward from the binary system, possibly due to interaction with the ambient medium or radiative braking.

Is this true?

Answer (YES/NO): NO